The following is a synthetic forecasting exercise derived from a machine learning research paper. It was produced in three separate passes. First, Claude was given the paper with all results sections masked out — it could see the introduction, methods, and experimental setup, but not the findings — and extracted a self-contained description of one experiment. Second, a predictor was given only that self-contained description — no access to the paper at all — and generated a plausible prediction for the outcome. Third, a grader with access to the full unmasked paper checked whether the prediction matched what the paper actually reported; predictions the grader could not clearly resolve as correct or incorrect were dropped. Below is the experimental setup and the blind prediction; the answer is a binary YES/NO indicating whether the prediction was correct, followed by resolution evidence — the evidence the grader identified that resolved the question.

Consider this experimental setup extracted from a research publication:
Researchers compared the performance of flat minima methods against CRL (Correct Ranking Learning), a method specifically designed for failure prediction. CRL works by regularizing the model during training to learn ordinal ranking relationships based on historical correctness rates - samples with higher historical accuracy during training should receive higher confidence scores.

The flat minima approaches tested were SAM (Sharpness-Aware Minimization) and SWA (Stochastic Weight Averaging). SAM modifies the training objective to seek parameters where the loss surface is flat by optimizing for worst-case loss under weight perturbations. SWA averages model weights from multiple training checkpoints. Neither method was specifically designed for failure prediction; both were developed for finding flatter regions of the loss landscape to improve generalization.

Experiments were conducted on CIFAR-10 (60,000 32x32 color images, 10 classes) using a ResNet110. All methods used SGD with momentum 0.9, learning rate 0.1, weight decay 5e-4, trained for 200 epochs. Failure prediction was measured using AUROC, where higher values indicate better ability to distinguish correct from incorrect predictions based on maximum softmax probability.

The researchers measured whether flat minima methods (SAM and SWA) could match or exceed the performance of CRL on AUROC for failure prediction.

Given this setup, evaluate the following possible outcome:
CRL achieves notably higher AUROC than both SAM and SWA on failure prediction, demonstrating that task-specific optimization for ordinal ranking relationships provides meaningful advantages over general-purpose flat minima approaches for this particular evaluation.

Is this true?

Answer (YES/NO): NO